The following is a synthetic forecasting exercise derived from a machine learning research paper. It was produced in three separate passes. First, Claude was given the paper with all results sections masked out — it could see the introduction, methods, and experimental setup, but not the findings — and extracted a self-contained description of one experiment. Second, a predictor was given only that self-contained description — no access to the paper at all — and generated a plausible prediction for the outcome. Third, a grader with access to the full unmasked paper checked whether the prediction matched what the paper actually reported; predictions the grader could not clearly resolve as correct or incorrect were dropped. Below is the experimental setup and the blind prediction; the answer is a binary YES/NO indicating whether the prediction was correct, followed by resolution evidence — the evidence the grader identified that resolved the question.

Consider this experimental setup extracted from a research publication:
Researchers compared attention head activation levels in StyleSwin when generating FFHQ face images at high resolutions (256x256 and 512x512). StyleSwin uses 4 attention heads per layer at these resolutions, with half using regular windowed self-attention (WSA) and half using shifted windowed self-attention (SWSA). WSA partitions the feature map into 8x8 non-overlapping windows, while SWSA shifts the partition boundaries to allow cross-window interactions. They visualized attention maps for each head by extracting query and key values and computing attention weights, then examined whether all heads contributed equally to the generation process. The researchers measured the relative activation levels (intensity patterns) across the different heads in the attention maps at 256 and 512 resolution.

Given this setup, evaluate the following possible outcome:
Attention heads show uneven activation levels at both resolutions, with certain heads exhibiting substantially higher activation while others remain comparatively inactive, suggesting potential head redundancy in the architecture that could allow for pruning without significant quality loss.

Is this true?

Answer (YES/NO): NO